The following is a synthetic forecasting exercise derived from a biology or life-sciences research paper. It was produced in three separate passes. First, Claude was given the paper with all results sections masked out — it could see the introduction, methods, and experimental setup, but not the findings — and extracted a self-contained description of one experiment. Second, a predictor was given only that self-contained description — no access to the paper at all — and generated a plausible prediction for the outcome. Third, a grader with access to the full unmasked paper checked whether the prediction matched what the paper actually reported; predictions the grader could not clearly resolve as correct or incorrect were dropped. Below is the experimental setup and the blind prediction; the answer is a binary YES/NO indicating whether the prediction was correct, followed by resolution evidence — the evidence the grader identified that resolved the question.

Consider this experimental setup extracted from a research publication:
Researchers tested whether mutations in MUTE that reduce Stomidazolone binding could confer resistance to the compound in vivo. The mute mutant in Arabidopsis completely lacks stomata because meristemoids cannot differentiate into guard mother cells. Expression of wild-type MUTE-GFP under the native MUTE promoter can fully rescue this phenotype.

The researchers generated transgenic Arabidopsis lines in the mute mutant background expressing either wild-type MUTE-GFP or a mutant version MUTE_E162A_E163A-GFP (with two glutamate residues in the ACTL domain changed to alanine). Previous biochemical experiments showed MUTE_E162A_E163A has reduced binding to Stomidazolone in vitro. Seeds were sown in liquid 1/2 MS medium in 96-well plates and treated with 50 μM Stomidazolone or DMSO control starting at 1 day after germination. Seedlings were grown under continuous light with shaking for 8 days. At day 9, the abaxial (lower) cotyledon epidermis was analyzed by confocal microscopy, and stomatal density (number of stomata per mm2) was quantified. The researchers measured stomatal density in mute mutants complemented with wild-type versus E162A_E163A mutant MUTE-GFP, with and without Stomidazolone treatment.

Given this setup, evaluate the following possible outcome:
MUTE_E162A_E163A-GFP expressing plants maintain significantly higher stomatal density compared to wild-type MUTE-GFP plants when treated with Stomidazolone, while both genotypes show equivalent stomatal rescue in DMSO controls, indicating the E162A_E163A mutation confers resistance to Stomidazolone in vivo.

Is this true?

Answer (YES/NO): YES